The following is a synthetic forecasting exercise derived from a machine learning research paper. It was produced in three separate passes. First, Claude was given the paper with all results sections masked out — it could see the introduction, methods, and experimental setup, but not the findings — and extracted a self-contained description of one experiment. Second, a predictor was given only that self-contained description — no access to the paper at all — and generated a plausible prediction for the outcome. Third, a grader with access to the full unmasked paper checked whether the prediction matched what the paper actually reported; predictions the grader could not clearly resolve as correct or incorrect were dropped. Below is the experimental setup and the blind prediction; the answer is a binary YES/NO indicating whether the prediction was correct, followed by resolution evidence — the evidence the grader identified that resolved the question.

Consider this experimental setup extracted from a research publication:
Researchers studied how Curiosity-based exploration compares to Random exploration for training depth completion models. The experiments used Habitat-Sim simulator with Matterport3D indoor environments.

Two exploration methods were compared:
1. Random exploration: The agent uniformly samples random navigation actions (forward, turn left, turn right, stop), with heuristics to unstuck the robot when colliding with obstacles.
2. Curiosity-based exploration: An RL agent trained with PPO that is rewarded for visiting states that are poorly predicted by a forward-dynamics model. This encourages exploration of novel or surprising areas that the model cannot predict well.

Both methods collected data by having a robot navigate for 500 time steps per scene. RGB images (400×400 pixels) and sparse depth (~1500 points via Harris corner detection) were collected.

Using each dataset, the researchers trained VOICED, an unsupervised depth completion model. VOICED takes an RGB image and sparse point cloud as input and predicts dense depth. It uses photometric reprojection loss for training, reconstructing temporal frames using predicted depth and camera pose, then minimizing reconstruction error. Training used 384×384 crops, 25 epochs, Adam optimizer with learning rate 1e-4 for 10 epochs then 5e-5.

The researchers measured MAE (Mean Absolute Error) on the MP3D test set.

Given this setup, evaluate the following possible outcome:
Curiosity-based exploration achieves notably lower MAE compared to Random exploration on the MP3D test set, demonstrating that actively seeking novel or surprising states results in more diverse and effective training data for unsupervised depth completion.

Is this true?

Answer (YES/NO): NO